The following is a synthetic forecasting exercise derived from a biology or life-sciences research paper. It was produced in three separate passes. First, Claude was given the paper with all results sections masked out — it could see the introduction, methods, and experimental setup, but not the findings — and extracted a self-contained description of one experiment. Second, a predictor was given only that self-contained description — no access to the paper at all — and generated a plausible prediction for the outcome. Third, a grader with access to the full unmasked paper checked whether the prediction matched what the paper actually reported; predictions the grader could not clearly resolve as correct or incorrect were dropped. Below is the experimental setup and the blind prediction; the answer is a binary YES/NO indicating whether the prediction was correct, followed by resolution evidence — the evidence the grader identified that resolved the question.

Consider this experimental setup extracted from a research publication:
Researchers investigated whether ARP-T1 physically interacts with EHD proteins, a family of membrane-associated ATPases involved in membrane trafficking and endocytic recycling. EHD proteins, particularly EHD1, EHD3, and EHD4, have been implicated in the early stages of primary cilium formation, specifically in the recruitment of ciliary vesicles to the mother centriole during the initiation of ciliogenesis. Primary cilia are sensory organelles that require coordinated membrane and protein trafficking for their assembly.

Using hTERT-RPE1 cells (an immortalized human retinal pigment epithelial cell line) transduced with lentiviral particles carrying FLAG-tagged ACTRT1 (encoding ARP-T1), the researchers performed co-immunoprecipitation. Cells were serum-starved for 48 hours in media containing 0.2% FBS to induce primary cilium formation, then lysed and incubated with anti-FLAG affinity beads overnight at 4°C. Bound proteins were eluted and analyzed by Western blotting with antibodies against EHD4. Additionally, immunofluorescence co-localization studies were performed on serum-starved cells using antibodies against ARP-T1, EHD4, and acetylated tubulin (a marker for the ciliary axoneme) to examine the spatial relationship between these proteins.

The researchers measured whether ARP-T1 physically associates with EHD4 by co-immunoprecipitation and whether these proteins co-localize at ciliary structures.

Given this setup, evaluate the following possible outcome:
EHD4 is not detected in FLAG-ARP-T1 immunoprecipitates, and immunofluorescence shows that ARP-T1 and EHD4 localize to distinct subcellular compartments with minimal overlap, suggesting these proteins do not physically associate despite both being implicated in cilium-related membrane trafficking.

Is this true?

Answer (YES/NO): NO